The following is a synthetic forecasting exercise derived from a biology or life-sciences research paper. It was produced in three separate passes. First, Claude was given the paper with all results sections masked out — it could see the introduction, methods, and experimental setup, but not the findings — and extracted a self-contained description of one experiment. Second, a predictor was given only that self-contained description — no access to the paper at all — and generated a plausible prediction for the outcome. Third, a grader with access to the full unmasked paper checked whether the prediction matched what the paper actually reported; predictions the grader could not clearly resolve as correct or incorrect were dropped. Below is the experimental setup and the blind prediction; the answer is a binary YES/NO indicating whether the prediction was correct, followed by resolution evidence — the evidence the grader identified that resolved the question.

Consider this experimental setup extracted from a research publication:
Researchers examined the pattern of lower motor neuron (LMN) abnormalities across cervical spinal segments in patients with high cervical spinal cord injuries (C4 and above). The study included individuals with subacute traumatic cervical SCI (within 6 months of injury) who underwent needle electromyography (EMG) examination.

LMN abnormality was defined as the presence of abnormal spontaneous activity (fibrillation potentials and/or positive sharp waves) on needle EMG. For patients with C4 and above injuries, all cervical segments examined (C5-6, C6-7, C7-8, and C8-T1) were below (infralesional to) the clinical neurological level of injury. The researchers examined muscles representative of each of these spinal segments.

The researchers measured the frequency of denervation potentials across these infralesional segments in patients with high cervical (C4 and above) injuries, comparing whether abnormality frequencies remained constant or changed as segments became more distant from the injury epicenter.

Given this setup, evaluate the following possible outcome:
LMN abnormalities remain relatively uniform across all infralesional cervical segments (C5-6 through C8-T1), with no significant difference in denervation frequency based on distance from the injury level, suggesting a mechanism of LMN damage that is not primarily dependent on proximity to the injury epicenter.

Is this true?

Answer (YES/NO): YES